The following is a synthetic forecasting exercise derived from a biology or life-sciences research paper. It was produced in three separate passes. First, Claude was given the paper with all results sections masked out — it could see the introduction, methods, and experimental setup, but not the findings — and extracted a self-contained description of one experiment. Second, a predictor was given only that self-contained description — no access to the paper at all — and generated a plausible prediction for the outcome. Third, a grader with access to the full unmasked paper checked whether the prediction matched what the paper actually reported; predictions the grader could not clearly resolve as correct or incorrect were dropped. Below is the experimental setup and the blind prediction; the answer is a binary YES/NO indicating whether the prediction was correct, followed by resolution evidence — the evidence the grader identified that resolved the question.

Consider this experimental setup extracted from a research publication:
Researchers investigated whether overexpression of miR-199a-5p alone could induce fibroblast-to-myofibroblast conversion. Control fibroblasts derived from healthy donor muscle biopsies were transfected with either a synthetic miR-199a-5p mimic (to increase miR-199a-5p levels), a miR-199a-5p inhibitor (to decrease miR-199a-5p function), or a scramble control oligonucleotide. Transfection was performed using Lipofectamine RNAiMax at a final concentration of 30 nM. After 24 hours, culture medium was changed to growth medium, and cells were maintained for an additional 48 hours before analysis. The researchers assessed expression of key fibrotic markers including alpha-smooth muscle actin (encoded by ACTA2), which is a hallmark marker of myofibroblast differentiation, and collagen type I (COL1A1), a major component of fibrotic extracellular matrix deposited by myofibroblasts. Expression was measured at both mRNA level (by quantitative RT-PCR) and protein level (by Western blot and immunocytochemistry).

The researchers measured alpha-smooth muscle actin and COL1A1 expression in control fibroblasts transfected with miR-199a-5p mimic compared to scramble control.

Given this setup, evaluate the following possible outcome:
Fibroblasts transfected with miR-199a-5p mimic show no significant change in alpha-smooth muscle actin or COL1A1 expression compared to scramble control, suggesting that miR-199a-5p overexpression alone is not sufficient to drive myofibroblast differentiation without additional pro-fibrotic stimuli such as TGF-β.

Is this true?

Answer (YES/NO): NO